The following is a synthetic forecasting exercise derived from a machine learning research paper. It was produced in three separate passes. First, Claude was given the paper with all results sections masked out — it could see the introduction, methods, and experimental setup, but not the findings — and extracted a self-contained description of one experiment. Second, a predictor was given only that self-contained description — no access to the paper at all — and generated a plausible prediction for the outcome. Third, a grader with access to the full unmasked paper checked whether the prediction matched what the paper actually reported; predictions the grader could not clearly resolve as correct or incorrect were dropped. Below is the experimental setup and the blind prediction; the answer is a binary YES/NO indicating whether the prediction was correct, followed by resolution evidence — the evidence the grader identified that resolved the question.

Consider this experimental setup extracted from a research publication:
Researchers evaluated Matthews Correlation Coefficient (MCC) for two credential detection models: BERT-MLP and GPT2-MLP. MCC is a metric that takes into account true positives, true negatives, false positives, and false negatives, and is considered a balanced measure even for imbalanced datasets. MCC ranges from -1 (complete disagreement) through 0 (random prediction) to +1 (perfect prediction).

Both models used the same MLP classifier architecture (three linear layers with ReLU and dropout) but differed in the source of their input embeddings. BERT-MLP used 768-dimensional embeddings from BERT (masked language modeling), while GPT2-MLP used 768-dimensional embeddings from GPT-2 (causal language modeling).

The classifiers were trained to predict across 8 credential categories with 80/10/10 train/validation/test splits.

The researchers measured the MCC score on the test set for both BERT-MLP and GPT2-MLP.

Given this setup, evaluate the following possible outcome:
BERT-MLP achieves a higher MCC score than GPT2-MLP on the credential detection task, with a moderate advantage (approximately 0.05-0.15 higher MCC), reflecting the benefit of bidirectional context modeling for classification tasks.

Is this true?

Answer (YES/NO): NO